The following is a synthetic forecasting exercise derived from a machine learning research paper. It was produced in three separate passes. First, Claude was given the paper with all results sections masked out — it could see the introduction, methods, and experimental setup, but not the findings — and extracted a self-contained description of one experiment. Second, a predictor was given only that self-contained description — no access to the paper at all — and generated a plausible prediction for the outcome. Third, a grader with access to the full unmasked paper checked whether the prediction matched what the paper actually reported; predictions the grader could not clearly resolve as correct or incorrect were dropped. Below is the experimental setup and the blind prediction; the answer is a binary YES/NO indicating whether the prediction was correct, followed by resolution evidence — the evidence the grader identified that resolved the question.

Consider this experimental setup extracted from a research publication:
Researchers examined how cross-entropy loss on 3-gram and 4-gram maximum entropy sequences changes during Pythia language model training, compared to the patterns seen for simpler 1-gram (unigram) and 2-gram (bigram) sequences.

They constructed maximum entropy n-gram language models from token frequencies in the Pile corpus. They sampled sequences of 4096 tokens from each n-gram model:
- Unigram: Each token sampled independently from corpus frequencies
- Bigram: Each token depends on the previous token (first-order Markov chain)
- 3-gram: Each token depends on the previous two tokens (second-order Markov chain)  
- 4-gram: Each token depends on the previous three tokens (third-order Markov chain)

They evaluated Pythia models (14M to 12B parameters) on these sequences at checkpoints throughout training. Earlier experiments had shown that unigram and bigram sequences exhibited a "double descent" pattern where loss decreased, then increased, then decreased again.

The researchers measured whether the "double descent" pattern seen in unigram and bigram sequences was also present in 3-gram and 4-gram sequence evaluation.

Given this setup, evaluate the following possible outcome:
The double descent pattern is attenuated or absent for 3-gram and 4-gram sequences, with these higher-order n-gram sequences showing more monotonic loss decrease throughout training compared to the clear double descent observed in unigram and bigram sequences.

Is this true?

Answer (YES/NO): YES